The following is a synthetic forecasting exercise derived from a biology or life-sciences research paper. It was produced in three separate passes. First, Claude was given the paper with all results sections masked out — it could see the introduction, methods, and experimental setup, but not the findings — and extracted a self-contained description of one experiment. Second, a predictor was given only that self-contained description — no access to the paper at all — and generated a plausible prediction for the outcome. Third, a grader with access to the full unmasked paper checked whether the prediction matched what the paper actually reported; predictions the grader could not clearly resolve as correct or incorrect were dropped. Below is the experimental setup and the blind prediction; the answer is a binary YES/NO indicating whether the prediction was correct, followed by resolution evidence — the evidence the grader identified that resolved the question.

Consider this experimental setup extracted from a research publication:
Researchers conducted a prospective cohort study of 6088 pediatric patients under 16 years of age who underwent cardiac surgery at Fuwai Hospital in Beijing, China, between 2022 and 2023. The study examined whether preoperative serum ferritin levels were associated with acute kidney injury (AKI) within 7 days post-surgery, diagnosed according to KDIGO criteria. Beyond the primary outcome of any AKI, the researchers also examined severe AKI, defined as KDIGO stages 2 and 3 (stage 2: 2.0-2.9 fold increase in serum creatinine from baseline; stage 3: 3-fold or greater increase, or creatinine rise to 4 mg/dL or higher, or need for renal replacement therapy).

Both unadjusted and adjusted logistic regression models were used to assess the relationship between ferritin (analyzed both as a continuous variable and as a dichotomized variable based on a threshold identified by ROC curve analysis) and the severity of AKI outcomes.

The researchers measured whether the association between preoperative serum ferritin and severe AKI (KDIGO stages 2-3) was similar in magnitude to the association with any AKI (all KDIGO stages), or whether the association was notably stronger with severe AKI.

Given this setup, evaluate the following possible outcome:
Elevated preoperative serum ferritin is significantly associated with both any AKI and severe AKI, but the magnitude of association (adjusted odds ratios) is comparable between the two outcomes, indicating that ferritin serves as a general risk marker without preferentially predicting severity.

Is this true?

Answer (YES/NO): NO